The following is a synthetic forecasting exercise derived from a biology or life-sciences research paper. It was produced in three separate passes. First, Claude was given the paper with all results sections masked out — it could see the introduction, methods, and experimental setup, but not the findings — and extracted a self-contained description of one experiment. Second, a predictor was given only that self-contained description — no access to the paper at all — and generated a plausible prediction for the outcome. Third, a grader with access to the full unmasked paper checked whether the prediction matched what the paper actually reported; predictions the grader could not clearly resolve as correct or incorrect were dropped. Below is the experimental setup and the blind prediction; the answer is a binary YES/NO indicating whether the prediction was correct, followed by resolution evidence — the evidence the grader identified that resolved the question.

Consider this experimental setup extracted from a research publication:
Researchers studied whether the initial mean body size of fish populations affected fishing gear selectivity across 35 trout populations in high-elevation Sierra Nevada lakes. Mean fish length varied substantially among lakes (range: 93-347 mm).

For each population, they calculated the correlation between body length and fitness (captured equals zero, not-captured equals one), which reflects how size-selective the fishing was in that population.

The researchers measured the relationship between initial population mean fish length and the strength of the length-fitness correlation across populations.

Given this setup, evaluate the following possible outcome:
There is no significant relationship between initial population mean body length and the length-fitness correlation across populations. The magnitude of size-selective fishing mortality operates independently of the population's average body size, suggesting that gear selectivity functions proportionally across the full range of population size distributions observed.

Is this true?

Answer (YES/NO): NO